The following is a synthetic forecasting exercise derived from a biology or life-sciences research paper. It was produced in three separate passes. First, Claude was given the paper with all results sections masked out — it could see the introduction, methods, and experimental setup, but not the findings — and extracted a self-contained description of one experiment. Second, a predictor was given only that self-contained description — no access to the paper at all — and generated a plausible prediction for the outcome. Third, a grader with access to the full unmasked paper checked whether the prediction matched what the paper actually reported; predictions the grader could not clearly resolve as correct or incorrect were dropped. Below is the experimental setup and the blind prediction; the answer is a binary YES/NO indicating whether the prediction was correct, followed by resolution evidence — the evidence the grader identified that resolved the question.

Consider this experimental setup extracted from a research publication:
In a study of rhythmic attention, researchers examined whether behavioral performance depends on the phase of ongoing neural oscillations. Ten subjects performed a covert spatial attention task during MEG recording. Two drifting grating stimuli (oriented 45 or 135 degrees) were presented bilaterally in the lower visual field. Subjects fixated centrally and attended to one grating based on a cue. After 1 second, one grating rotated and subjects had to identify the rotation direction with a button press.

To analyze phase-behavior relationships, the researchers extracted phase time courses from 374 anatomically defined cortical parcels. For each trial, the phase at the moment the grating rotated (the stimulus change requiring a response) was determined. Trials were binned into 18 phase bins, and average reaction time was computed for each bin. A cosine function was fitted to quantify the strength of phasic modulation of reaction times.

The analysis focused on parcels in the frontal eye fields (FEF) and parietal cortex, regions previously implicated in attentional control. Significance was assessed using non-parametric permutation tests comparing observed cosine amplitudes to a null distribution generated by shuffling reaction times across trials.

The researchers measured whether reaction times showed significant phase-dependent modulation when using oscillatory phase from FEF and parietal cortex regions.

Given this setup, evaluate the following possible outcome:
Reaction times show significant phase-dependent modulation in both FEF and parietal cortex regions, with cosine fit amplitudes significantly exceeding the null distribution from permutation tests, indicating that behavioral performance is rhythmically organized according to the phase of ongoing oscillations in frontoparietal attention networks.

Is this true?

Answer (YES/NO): NO